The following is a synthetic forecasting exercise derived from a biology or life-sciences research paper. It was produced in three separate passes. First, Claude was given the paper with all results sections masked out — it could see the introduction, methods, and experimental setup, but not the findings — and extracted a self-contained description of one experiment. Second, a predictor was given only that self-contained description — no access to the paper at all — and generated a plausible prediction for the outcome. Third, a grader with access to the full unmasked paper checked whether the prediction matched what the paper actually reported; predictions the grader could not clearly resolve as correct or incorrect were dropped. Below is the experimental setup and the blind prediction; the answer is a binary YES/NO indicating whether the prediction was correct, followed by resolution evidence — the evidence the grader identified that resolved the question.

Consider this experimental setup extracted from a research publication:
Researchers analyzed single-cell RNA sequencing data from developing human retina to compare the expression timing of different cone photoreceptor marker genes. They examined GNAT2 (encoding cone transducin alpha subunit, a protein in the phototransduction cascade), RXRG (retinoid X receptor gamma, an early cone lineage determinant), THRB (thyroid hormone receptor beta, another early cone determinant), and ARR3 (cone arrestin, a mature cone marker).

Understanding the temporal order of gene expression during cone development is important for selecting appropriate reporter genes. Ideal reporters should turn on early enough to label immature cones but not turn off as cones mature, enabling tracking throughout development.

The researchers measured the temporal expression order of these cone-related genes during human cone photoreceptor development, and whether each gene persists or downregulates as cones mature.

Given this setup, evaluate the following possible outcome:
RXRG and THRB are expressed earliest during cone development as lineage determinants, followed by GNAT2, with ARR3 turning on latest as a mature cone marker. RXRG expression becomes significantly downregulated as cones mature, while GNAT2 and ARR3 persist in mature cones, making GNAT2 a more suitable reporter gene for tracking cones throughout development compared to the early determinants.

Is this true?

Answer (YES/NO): YES